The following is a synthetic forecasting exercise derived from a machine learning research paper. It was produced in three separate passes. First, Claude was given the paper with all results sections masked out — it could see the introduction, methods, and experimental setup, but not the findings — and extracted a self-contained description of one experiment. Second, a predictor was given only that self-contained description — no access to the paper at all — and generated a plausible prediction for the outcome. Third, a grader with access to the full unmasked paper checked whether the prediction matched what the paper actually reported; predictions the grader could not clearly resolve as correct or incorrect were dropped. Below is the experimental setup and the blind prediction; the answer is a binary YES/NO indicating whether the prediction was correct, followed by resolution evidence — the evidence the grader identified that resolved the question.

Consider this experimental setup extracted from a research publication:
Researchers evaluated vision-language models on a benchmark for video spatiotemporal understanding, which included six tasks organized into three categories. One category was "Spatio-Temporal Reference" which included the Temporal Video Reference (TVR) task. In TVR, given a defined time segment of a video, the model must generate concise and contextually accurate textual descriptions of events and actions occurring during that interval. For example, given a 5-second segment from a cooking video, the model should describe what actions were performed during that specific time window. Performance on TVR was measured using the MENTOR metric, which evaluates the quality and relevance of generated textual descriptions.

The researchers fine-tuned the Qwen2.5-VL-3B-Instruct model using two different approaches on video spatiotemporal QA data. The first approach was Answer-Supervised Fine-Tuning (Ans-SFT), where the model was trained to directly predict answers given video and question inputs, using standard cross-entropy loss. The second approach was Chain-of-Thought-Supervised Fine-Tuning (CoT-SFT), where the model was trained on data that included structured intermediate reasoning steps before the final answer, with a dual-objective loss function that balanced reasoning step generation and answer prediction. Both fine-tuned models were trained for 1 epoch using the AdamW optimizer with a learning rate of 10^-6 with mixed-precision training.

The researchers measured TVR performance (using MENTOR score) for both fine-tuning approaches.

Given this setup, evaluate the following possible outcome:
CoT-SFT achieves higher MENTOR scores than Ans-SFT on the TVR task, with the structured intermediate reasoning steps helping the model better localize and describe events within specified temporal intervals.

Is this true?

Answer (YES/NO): NO